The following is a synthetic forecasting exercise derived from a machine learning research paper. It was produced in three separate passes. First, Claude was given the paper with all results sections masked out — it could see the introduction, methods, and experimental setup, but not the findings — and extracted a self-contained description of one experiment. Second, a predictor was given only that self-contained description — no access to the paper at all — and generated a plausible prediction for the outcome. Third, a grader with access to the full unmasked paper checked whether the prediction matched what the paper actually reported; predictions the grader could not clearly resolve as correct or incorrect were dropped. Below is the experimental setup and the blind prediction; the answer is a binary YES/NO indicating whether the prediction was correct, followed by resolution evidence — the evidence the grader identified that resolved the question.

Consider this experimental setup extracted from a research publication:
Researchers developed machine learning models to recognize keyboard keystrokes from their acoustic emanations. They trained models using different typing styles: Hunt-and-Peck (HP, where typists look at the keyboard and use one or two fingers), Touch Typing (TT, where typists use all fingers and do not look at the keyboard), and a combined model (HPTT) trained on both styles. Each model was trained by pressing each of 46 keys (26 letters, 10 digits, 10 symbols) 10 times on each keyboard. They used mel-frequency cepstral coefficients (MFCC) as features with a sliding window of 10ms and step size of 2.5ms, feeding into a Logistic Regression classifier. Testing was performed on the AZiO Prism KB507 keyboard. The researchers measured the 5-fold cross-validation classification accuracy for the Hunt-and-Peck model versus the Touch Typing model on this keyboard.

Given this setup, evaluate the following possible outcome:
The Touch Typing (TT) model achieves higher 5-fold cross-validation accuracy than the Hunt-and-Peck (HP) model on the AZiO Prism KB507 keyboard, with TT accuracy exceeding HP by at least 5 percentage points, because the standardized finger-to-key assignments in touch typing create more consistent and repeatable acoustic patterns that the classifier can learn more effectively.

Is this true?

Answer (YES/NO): NO